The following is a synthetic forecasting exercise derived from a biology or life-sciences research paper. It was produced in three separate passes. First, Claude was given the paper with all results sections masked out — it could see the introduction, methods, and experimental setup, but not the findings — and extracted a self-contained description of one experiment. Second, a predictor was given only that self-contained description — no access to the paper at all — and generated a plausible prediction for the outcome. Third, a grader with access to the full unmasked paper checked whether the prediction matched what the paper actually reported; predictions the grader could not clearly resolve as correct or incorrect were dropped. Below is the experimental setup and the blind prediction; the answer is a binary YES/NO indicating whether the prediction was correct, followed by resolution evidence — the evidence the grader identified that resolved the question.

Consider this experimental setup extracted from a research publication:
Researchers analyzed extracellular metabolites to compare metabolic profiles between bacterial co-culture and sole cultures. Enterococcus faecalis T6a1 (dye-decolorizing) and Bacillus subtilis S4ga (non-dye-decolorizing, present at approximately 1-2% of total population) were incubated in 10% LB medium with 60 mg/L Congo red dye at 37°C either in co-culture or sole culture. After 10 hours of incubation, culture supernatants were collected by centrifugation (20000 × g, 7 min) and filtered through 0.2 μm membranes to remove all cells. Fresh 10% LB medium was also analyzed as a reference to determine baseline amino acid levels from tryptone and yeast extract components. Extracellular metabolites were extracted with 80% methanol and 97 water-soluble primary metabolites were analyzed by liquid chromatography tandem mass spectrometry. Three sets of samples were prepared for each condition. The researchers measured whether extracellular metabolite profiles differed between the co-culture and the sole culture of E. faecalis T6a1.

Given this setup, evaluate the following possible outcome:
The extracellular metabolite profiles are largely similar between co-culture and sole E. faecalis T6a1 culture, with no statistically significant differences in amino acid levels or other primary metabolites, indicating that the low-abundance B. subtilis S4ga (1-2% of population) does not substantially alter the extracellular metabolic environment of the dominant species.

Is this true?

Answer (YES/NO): NO